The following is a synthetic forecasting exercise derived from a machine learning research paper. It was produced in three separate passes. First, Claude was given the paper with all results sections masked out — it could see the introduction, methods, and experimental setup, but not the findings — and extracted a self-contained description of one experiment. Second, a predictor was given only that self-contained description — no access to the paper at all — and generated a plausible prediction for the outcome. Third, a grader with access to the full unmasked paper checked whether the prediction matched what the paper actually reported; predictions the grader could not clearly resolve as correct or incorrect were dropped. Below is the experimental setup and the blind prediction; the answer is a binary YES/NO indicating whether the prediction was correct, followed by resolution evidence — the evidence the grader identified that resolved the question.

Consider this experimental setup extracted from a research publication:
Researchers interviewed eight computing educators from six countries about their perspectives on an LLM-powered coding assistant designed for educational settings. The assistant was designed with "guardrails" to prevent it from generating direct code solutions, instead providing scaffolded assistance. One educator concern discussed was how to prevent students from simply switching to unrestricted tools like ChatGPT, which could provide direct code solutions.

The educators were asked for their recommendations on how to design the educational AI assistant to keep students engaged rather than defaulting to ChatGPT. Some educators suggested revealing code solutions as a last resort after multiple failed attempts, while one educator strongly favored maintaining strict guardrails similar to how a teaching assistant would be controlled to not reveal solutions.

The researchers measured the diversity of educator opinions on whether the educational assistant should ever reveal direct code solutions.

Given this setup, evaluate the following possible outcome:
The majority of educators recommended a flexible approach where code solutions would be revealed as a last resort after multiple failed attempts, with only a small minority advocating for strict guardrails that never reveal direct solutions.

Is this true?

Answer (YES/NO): YES